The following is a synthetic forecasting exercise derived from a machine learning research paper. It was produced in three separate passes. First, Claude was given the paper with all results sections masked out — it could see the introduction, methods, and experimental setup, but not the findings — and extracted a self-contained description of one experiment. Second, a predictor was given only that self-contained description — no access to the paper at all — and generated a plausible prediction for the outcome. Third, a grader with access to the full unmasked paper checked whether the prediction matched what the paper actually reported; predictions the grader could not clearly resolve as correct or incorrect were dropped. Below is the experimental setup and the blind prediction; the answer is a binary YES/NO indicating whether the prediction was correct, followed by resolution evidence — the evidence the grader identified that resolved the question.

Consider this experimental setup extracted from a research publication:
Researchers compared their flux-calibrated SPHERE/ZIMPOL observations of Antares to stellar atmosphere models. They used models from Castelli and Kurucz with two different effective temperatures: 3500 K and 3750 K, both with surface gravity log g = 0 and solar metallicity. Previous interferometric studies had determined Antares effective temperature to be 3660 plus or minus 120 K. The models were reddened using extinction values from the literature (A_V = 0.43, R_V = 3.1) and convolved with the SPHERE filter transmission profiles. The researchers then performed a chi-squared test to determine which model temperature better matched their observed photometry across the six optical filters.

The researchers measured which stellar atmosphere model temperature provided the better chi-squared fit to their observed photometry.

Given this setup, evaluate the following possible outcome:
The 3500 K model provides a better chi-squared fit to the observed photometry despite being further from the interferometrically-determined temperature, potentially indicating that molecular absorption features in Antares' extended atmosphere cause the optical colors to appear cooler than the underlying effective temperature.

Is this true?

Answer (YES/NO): YES